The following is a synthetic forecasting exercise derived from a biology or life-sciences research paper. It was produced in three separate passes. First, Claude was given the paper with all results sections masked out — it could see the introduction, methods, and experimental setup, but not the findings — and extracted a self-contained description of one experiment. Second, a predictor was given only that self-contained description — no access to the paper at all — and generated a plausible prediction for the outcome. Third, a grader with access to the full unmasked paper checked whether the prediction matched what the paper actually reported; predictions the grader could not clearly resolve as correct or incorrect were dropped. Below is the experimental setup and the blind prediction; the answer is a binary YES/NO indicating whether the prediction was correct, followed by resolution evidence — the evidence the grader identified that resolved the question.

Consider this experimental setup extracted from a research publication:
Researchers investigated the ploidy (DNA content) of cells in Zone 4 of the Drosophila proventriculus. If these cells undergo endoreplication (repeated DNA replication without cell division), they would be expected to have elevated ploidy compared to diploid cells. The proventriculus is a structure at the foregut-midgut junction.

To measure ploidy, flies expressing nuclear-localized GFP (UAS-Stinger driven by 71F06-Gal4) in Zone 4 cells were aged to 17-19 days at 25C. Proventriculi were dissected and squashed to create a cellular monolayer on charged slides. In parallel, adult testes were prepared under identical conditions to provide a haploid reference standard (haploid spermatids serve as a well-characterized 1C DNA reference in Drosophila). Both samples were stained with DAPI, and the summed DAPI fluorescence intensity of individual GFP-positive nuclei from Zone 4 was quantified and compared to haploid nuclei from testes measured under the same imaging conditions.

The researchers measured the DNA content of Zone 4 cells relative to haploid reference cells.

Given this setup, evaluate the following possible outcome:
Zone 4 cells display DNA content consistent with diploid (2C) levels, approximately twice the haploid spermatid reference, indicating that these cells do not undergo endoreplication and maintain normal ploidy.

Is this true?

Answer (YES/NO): NO